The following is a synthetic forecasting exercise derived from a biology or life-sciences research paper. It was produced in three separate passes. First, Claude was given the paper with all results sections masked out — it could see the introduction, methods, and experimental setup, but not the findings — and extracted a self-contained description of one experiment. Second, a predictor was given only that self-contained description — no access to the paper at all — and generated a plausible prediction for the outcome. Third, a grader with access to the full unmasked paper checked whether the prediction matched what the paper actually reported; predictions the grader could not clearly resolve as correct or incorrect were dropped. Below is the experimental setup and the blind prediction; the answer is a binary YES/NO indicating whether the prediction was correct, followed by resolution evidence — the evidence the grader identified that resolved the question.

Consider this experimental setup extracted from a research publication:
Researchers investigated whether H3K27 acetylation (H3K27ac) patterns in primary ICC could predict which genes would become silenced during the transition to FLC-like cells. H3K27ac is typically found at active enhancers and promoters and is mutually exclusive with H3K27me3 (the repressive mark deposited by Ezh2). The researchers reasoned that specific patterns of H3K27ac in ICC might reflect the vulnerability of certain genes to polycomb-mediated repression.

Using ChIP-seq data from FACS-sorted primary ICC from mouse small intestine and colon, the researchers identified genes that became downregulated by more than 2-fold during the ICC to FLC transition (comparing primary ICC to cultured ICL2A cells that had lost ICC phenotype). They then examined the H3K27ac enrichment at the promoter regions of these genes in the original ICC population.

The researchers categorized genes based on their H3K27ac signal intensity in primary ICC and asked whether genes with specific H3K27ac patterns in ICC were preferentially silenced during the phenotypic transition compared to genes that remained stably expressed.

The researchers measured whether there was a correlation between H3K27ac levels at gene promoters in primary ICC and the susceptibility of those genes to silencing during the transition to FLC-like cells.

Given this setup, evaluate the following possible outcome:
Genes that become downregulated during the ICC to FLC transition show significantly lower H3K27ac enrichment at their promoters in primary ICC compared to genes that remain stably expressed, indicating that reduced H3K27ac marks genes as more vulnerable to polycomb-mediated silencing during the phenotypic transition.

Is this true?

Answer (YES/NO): NO